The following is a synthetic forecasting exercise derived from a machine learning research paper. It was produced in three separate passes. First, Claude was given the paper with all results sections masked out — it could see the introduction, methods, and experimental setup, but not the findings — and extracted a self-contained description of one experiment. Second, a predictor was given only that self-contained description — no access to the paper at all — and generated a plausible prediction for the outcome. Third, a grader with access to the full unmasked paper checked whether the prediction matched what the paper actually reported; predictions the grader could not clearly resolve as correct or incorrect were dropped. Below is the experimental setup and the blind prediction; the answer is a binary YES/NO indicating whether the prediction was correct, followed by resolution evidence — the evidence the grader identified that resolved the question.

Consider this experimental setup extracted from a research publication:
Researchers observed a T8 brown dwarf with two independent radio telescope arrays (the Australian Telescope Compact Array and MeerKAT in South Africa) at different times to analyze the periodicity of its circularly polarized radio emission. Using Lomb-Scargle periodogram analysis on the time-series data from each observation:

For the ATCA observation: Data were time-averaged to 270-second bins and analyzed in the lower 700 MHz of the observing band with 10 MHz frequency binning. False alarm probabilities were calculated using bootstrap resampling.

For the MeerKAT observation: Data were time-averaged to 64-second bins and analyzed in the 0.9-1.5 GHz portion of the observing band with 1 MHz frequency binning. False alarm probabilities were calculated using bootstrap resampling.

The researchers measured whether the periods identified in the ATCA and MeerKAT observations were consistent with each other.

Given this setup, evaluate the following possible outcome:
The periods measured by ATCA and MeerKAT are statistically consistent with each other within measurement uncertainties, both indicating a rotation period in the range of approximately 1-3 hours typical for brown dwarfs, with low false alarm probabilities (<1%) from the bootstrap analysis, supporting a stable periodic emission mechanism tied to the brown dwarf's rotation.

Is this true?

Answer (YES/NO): YES